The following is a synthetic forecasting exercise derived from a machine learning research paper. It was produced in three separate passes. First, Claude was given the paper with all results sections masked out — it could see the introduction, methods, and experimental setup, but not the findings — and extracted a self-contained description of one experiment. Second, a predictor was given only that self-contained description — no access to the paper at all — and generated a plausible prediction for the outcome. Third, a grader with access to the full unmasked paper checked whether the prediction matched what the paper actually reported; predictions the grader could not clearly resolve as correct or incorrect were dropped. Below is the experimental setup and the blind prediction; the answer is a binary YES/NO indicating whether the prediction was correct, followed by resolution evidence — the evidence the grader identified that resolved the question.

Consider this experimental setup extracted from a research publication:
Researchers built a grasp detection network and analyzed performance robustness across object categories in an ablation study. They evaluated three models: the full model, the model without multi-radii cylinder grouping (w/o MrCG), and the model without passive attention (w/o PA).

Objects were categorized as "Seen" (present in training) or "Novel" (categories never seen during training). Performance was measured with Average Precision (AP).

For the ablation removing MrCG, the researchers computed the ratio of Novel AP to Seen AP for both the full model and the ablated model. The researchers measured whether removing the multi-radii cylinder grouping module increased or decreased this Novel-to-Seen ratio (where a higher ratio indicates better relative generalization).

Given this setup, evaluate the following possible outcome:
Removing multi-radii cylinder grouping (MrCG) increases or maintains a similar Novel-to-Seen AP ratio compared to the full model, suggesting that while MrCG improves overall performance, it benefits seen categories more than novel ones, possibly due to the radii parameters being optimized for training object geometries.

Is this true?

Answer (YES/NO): NO